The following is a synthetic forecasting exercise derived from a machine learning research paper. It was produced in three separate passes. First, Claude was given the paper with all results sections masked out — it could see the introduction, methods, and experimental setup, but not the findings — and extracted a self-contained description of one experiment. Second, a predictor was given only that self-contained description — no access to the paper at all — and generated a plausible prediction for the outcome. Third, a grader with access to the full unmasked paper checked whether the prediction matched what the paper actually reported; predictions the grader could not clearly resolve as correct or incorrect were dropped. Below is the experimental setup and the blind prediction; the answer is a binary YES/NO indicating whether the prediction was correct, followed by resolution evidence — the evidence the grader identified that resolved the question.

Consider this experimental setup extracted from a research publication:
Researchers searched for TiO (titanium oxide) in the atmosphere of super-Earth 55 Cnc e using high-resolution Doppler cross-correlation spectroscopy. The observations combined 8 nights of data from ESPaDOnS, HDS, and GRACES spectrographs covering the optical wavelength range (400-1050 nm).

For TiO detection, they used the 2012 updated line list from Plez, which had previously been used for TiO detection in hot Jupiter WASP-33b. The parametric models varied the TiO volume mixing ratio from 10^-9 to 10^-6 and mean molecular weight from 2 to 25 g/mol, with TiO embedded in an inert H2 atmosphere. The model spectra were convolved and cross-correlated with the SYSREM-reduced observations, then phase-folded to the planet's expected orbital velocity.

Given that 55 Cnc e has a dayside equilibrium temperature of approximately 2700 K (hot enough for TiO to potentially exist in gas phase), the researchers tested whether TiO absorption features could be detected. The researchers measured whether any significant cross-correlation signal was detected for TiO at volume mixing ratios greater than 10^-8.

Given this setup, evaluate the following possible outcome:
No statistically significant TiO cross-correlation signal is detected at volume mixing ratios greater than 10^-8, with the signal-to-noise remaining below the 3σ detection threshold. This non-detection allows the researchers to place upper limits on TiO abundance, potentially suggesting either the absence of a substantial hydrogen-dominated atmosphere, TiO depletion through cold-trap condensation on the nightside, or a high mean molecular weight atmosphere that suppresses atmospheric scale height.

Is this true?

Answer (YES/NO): YES